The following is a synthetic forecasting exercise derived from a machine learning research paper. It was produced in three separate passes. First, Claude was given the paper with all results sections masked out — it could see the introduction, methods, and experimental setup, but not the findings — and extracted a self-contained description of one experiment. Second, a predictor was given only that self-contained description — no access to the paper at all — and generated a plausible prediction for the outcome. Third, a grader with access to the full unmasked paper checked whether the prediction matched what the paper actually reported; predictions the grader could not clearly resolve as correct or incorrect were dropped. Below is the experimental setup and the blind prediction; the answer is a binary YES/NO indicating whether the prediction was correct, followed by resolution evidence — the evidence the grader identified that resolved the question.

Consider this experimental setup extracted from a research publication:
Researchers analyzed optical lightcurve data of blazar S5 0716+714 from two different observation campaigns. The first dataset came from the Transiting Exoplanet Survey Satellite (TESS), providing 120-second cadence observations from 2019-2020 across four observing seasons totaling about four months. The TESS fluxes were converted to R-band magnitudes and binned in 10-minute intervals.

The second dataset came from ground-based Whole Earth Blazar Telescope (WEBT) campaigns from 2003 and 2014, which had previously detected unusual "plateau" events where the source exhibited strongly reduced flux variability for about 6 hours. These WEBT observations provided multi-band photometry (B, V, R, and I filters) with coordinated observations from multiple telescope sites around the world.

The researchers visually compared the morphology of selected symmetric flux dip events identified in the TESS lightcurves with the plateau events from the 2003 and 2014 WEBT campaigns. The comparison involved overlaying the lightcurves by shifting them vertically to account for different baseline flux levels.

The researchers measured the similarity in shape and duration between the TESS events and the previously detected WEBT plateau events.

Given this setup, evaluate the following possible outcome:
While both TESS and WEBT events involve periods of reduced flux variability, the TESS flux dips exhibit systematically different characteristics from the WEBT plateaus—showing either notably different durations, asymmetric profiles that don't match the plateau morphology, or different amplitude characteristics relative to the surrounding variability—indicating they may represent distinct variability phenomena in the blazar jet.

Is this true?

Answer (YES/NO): NO